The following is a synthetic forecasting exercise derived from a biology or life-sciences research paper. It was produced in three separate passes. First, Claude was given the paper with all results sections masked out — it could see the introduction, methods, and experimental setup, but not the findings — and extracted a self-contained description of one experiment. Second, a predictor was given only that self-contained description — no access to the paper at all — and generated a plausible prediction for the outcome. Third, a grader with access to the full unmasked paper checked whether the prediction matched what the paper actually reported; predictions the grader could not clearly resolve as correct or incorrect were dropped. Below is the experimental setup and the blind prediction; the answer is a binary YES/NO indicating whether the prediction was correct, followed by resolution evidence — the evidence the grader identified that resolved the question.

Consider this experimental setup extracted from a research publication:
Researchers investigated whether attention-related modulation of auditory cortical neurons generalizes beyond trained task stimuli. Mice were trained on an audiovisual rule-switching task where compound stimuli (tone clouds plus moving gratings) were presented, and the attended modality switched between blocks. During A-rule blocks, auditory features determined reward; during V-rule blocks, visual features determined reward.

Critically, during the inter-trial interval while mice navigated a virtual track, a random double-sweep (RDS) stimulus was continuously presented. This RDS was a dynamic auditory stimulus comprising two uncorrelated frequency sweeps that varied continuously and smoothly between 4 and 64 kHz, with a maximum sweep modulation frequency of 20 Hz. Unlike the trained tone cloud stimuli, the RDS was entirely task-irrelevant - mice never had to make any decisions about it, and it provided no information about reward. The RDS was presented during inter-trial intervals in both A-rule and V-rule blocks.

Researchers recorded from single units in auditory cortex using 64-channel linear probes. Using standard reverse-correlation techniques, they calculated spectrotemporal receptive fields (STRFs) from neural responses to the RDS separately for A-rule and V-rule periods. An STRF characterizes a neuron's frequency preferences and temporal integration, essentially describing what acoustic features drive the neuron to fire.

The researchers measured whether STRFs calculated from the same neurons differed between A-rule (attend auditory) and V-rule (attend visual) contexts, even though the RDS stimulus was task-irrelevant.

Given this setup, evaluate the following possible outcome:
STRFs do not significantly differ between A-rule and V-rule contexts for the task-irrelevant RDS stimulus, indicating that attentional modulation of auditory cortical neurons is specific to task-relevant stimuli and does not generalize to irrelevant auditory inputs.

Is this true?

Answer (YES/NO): NO